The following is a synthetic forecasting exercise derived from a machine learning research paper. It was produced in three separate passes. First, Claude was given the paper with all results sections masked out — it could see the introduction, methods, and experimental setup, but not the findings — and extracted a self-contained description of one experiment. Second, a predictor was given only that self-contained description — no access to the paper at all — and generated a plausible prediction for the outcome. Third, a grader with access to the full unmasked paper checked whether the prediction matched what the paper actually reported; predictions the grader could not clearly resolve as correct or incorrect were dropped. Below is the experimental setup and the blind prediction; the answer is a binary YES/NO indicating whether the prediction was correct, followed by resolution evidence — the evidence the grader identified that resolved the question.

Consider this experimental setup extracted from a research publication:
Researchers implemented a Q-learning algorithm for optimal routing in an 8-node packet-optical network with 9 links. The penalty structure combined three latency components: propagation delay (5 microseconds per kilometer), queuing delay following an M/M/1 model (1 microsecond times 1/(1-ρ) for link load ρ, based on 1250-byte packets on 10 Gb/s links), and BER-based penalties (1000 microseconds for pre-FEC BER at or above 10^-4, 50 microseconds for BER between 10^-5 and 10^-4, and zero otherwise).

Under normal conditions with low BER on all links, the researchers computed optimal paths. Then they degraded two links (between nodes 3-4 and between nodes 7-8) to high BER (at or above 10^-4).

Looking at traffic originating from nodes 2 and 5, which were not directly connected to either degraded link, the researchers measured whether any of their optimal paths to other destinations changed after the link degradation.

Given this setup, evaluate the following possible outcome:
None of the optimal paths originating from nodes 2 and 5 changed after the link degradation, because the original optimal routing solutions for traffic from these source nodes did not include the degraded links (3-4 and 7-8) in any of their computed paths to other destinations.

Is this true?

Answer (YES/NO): YES